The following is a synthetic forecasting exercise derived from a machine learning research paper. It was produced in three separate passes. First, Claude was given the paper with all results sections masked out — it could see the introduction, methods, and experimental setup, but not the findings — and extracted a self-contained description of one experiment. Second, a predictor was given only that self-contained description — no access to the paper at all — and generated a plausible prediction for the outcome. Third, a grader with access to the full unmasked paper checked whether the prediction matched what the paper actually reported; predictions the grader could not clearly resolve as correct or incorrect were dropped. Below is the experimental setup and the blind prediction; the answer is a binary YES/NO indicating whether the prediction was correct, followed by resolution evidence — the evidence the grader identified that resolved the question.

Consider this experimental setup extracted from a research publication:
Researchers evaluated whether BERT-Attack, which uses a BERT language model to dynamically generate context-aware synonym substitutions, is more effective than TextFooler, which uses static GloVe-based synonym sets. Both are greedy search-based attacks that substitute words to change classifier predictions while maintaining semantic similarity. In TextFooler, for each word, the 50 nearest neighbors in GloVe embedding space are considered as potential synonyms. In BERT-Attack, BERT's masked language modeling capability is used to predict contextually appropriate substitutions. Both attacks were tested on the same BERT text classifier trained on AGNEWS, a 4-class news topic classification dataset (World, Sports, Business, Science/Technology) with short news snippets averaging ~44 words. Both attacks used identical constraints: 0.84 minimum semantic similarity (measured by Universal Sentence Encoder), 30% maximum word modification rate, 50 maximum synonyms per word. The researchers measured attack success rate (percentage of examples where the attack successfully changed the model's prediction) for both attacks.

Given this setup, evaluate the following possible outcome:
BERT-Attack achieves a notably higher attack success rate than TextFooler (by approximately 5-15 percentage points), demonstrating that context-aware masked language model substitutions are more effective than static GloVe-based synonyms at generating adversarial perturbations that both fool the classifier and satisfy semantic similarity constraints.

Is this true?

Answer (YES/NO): NO